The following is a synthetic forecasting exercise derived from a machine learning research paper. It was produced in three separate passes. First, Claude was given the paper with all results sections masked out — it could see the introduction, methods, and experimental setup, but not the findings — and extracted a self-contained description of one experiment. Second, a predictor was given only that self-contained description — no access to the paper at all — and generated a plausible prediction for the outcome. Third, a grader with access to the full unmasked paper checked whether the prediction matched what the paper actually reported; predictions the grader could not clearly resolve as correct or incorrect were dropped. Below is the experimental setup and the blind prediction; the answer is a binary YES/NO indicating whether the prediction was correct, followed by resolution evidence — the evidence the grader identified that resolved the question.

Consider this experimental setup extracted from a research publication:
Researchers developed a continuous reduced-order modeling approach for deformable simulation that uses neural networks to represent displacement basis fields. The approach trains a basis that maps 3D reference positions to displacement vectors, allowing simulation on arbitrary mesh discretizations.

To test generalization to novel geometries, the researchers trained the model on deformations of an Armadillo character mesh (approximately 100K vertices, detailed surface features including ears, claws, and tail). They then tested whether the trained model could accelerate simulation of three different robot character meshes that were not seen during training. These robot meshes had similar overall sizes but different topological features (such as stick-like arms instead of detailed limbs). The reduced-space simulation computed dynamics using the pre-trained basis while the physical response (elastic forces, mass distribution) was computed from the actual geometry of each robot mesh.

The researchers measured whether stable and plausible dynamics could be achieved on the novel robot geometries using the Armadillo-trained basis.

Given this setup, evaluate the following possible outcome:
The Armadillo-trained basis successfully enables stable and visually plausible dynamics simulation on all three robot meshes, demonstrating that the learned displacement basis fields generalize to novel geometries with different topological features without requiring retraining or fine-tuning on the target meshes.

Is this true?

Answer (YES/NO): YES